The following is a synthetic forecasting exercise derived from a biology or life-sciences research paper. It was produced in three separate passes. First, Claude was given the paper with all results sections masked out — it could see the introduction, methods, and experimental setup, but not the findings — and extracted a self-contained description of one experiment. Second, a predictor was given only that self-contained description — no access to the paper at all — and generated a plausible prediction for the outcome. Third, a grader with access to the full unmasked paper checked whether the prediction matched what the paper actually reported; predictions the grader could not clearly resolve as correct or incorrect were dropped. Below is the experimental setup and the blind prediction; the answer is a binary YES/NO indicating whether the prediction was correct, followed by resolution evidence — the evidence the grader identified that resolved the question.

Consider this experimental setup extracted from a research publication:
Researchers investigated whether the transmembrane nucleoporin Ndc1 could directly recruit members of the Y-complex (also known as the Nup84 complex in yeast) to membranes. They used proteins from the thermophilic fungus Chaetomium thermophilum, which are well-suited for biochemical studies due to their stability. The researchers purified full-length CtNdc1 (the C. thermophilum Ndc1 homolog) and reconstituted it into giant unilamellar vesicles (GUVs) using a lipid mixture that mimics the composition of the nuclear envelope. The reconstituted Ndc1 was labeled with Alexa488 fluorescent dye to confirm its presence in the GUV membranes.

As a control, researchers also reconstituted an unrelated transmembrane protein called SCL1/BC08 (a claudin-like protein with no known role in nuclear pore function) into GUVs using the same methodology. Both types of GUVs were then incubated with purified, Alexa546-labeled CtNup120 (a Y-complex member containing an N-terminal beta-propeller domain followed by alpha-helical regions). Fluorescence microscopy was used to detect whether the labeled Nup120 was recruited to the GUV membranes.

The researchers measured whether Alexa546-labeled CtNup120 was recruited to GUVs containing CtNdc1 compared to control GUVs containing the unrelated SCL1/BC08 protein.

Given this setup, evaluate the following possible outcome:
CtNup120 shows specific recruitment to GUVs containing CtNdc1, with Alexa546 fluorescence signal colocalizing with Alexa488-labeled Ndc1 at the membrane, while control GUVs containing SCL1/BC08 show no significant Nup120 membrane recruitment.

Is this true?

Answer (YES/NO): YES